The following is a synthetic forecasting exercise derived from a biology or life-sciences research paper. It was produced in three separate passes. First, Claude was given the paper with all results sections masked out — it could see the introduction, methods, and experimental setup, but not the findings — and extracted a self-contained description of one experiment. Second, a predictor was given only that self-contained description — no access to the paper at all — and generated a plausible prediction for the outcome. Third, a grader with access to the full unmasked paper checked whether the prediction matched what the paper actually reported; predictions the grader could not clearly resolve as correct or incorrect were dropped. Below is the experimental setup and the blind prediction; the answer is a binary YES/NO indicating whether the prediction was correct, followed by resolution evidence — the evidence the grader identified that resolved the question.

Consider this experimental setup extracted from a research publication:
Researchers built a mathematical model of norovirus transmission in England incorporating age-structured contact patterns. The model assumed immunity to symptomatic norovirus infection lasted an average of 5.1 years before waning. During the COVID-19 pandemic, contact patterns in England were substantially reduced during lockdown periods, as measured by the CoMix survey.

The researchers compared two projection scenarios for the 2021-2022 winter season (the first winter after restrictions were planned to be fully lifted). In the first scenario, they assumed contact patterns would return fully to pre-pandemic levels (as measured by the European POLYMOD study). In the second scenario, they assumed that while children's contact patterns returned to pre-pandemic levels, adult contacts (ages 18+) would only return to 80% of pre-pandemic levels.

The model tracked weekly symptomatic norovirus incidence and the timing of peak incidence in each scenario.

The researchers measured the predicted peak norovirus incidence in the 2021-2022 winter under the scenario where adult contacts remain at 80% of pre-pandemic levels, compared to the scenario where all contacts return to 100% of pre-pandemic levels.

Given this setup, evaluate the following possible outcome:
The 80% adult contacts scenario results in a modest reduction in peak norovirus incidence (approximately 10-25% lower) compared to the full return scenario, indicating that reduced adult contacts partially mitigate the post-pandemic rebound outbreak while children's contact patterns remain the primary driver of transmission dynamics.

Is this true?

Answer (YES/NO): NO